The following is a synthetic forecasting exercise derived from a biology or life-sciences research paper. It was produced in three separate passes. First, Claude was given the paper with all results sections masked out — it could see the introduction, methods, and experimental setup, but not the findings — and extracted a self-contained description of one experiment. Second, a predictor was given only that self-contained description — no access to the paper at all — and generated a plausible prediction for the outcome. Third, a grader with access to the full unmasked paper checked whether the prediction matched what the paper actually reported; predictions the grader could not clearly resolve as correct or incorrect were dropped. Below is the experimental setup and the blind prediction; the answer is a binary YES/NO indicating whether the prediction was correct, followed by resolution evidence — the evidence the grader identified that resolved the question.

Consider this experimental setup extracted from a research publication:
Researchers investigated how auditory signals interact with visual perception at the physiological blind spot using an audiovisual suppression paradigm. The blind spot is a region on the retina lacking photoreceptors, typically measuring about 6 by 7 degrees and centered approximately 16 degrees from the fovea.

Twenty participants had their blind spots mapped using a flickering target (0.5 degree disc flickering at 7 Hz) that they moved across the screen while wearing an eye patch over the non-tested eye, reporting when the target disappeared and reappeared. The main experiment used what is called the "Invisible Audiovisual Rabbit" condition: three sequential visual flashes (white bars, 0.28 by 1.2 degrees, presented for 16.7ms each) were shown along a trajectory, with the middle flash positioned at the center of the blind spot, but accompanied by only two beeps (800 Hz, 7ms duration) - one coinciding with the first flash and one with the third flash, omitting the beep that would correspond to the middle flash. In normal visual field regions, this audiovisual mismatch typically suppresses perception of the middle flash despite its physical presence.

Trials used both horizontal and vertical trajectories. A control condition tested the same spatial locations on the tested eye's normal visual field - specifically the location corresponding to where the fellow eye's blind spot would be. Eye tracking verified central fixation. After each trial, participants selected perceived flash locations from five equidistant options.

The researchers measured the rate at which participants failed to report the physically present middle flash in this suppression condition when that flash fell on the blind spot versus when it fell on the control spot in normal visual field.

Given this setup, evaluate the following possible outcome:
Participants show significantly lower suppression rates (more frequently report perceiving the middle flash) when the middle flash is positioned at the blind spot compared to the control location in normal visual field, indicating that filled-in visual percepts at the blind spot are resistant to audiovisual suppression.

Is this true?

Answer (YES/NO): NO